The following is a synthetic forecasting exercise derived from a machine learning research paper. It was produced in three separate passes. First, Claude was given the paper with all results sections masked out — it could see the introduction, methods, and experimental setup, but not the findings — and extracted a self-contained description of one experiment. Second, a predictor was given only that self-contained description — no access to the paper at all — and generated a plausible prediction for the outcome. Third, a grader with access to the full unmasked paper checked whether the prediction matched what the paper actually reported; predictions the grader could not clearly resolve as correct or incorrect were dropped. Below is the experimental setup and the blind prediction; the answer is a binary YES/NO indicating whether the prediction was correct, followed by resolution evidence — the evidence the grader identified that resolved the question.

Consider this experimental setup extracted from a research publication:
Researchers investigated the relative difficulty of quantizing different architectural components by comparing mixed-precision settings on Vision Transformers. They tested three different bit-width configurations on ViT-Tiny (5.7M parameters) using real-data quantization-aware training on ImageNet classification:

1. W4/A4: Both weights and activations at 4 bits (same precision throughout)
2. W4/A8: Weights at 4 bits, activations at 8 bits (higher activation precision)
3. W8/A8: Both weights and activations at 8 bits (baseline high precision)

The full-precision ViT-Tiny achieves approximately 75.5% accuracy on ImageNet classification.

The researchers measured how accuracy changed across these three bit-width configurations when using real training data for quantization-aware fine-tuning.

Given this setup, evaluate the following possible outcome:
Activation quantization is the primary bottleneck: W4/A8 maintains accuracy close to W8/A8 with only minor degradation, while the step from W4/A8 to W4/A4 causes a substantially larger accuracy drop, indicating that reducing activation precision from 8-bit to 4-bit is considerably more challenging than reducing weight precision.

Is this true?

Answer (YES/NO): YES